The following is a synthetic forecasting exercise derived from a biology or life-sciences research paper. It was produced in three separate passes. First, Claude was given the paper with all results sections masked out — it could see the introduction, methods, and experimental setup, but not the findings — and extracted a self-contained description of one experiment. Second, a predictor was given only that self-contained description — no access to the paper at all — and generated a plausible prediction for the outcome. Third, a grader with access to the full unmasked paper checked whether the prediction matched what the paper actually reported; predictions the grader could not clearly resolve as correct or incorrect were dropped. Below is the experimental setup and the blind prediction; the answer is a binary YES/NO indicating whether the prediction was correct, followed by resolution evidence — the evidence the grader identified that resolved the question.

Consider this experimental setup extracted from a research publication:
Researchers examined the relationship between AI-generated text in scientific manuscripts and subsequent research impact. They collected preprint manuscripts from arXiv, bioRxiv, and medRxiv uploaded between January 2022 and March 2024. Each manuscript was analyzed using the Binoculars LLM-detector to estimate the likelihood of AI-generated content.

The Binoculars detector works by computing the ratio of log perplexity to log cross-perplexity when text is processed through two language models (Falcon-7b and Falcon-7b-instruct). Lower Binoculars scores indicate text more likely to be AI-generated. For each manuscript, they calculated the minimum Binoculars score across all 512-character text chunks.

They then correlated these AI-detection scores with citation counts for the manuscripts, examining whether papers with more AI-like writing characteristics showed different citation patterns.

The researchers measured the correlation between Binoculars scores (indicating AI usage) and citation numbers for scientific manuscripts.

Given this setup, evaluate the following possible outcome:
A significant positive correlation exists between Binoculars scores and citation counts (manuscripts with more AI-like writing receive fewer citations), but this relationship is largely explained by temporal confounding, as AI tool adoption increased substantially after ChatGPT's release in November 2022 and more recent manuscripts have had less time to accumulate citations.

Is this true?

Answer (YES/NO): NO